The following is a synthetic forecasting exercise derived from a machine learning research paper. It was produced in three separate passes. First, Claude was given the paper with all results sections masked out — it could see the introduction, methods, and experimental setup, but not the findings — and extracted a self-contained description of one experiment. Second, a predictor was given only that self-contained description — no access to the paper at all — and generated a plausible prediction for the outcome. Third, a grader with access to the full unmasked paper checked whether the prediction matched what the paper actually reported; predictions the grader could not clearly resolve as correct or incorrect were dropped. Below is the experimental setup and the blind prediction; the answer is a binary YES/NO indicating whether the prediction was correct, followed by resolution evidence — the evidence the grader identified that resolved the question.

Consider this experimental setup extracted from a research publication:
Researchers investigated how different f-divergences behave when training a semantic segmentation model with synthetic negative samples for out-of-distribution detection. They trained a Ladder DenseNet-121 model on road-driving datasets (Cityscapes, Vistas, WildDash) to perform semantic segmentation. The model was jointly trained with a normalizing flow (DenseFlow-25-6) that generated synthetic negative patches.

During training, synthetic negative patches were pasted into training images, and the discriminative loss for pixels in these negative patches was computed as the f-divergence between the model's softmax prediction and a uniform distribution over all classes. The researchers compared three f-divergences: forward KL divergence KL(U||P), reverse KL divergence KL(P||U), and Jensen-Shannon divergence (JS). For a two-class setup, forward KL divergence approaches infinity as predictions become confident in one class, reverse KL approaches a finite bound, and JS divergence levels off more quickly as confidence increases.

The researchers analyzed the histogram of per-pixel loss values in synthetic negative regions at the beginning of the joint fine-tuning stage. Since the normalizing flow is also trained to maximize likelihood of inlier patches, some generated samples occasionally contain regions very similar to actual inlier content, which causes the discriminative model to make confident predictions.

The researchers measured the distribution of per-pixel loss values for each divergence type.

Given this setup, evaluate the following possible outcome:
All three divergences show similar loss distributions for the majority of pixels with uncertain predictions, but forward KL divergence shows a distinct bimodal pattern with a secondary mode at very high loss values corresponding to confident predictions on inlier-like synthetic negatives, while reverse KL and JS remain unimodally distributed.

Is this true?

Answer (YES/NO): NO